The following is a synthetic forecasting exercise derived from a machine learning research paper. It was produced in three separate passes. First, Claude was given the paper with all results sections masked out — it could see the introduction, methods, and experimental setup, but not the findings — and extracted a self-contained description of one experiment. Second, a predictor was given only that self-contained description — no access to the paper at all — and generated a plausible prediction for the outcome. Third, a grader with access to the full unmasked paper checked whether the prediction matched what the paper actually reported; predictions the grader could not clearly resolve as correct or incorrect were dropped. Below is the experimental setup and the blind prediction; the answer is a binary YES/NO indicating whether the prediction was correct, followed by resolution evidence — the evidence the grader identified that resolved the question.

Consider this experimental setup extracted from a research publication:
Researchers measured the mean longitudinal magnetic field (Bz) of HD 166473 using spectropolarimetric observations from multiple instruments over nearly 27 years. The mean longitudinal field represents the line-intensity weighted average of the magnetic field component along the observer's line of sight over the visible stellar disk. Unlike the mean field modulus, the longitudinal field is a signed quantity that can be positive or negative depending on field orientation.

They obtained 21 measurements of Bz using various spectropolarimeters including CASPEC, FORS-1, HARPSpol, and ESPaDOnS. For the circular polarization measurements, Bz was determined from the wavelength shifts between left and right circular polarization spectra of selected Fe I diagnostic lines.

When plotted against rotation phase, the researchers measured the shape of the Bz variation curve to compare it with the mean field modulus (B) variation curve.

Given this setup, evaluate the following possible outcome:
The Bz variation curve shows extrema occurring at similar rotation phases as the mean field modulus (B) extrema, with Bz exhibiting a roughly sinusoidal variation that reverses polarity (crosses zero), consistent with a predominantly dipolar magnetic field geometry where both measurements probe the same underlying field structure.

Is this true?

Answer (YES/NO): NO